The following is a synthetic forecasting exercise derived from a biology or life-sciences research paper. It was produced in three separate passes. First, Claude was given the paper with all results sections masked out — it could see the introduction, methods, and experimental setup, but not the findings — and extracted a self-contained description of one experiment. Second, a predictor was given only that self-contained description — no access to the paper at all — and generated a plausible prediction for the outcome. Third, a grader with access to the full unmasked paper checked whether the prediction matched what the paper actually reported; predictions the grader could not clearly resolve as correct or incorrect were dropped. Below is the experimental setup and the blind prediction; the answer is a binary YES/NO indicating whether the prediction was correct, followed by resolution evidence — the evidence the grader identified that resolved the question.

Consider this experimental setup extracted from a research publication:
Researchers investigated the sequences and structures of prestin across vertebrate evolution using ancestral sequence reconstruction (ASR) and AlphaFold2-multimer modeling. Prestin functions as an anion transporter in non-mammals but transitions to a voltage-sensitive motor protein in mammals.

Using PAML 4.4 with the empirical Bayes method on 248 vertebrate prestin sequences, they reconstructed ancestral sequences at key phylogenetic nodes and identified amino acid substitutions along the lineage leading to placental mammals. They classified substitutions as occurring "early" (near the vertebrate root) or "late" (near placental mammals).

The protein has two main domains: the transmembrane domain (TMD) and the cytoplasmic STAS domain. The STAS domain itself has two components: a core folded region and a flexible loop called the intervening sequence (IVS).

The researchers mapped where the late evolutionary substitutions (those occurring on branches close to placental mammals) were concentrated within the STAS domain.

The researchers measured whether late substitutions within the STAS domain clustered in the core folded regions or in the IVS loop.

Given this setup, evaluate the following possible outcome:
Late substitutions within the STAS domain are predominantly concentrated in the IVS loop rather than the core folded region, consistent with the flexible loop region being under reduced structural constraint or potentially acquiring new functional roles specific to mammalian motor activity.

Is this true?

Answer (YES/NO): YES